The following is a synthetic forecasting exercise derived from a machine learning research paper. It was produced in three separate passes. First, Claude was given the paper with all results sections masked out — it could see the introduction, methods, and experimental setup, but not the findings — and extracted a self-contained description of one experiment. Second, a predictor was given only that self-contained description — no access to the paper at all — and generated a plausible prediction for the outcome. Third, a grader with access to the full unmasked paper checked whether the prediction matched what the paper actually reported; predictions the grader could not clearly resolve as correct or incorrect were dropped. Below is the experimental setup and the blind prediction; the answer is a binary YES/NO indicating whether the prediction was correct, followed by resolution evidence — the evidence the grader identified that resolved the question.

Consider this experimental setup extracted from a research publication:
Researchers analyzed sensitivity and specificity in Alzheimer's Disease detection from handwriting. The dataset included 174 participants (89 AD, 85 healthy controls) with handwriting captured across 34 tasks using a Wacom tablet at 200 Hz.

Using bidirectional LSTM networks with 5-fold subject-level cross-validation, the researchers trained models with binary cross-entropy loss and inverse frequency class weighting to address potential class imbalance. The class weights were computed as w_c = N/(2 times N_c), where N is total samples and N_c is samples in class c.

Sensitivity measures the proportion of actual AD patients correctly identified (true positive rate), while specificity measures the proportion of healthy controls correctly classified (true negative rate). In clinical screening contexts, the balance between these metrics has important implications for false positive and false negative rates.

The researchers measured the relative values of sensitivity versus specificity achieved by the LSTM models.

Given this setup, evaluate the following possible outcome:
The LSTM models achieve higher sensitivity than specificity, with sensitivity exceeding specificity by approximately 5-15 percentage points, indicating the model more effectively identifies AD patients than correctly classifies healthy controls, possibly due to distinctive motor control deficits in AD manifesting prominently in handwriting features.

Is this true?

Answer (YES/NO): NO